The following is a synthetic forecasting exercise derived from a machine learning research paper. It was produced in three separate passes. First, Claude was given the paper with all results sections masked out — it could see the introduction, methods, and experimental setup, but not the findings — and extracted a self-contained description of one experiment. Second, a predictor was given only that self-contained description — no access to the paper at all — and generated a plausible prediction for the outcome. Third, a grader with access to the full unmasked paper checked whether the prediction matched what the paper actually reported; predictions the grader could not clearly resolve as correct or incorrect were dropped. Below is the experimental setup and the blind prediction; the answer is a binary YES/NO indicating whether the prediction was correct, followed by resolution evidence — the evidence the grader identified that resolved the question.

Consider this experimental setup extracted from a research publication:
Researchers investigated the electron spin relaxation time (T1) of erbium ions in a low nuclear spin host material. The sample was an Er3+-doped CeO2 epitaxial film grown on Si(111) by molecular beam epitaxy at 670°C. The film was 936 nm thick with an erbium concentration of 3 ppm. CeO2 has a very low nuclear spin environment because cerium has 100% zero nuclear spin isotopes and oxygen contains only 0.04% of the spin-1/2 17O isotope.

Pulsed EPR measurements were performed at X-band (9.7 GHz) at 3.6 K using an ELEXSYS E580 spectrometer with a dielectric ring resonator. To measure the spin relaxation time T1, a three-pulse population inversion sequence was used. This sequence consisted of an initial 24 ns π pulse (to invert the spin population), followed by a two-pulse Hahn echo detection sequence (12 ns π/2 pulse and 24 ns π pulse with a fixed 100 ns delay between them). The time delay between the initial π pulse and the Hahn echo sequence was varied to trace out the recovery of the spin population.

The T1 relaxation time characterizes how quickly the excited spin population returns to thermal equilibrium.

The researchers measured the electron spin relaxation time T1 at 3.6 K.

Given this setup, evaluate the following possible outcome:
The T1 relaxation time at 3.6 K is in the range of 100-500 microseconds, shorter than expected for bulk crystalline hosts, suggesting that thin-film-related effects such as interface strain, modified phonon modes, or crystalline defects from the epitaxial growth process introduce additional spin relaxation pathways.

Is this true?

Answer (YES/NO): NO